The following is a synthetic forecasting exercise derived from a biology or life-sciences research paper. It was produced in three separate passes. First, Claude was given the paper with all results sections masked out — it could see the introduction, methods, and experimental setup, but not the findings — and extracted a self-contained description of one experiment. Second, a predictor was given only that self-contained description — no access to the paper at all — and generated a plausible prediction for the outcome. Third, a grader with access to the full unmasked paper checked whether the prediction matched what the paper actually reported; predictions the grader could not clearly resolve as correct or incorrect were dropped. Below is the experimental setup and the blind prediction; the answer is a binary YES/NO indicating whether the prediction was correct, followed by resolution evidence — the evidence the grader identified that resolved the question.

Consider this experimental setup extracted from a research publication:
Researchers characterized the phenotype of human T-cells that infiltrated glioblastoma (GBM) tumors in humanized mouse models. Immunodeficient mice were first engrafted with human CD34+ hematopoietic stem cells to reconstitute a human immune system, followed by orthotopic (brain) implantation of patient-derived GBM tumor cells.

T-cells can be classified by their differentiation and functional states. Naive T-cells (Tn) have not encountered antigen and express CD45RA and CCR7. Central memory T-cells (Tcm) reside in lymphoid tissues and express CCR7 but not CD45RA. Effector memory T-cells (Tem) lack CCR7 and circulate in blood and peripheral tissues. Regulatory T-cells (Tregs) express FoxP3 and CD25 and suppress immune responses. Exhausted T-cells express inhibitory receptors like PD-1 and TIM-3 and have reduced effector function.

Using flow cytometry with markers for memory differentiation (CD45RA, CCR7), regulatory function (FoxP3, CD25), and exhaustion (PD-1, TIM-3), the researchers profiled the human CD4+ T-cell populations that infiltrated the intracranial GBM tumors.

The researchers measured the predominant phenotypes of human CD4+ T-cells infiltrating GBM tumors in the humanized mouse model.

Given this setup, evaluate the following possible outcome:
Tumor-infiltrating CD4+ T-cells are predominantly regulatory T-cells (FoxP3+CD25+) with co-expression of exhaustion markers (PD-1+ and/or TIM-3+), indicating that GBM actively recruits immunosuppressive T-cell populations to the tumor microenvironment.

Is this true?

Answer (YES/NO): NO